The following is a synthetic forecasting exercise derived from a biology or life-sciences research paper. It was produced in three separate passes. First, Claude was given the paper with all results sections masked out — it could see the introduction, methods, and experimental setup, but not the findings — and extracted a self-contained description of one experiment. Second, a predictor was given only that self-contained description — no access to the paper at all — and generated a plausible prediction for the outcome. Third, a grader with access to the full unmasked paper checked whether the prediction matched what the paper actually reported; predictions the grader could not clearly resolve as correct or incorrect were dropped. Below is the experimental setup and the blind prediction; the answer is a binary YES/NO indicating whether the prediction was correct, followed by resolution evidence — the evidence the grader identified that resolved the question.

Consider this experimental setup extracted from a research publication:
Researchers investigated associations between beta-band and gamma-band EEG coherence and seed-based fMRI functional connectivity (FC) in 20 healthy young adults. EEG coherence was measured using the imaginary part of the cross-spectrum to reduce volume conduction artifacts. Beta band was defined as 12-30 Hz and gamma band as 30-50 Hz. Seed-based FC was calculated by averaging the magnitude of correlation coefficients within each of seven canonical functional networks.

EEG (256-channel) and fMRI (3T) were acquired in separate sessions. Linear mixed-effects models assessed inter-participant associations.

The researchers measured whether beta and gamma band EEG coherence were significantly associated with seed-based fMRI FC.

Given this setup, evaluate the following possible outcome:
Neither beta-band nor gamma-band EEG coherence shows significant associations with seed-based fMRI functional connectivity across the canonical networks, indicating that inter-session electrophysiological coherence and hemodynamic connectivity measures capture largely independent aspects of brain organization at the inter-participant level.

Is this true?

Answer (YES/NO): NO